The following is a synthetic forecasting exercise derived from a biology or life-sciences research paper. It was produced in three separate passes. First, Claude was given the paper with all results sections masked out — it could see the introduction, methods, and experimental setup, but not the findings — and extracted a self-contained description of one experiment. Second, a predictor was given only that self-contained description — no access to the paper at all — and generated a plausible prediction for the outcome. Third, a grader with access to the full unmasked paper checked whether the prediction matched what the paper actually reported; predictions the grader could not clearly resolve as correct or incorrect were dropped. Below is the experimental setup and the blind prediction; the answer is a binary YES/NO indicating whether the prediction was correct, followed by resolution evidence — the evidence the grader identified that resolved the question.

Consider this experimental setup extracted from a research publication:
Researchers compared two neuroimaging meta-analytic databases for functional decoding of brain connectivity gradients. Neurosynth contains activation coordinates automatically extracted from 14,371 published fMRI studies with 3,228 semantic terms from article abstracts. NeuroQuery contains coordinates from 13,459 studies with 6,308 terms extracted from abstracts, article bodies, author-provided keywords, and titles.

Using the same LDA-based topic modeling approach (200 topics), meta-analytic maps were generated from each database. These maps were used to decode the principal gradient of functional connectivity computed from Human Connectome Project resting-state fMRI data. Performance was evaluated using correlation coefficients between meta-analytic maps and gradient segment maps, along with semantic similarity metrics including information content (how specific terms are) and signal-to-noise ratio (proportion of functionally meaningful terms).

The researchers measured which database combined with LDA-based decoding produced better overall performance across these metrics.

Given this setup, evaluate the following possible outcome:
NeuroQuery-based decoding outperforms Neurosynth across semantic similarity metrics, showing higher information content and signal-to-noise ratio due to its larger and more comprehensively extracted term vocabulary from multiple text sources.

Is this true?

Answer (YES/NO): NO